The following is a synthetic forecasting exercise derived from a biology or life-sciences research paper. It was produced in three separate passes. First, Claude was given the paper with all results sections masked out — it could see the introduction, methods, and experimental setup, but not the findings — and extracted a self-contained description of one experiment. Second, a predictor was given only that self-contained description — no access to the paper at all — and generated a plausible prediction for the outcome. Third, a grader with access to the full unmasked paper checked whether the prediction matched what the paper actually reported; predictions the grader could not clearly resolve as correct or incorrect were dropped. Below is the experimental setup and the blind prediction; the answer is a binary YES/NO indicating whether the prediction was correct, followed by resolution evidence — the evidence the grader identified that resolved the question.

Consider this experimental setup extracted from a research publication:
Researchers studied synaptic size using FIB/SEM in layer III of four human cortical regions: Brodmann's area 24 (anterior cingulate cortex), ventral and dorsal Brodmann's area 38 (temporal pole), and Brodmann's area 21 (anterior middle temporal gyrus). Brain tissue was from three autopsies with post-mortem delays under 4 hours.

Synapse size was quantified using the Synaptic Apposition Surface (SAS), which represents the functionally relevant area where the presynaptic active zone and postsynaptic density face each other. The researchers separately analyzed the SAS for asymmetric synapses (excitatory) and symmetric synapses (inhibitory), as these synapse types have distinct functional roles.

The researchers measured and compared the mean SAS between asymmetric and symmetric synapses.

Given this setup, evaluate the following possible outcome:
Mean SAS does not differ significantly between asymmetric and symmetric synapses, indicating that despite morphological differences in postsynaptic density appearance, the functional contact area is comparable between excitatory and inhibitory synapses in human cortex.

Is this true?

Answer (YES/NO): NO